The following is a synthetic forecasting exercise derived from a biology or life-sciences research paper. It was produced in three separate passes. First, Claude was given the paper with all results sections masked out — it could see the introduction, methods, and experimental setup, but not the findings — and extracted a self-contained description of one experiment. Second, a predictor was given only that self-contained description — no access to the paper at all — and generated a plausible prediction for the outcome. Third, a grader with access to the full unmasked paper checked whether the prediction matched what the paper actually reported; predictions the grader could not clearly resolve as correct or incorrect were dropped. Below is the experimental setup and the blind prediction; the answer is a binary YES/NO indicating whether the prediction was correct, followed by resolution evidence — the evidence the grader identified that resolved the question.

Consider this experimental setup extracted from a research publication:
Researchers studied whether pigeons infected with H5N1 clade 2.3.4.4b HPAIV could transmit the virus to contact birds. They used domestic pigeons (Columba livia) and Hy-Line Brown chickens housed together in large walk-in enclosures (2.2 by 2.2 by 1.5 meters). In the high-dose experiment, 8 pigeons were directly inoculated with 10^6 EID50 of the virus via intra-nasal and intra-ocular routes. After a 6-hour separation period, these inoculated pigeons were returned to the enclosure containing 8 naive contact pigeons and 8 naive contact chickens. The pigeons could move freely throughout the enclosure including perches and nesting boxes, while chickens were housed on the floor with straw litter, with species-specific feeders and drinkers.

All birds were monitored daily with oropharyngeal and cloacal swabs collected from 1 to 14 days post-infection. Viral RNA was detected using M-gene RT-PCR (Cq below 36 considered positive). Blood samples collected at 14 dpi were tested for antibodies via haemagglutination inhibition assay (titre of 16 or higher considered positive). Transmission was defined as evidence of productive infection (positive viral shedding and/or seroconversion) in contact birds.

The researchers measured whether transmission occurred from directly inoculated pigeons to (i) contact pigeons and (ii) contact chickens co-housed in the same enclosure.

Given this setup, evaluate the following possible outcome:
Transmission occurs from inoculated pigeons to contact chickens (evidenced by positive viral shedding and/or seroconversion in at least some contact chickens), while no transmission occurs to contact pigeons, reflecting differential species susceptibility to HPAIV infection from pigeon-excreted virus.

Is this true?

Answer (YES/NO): NO